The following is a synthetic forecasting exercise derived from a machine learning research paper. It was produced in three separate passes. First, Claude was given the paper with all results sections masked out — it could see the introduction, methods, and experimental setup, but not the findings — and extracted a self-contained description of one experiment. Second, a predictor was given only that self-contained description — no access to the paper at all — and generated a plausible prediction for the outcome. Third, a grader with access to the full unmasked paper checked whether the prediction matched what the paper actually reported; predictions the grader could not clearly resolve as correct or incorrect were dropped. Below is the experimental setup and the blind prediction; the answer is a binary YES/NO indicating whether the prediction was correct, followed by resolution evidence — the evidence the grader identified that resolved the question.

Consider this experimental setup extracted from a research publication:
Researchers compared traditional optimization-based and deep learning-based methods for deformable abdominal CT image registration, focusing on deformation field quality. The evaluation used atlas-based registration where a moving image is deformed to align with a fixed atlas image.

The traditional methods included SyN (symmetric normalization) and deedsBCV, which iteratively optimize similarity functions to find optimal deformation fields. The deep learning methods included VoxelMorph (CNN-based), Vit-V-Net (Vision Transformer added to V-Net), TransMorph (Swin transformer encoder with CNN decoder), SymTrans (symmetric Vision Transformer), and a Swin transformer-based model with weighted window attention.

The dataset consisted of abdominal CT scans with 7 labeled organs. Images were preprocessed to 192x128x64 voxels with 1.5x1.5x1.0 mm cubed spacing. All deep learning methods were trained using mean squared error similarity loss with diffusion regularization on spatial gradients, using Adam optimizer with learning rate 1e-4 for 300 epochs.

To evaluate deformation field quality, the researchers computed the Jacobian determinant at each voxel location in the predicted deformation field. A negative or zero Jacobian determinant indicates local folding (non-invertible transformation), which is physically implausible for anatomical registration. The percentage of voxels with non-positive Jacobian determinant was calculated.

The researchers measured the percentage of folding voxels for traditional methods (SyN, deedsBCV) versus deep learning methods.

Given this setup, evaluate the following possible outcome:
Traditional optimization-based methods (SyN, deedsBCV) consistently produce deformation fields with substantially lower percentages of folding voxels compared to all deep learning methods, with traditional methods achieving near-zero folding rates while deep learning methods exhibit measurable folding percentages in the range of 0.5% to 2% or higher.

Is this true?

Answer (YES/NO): NO